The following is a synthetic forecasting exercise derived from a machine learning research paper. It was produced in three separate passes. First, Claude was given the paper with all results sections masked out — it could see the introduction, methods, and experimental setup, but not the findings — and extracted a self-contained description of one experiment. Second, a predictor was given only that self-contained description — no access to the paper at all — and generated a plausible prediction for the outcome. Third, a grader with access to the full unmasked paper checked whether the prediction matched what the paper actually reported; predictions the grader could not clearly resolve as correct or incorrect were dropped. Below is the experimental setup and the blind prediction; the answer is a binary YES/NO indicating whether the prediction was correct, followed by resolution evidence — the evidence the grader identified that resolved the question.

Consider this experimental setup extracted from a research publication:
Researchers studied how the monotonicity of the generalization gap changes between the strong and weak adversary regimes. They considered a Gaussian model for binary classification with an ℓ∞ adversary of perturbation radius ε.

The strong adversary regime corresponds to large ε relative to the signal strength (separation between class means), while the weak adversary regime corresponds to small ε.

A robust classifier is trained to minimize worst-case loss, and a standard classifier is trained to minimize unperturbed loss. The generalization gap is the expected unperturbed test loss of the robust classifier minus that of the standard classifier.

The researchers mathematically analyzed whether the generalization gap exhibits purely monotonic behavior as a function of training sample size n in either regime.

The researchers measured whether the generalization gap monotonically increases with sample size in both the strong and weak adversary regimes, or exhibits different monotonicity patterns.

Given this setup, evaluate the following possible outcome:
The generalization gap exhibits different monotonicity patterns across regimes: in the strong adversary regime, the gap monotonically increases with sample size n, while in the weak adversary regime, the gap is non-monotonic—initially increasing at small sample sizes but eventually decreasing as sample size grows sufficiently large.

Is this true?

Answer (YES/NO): YES